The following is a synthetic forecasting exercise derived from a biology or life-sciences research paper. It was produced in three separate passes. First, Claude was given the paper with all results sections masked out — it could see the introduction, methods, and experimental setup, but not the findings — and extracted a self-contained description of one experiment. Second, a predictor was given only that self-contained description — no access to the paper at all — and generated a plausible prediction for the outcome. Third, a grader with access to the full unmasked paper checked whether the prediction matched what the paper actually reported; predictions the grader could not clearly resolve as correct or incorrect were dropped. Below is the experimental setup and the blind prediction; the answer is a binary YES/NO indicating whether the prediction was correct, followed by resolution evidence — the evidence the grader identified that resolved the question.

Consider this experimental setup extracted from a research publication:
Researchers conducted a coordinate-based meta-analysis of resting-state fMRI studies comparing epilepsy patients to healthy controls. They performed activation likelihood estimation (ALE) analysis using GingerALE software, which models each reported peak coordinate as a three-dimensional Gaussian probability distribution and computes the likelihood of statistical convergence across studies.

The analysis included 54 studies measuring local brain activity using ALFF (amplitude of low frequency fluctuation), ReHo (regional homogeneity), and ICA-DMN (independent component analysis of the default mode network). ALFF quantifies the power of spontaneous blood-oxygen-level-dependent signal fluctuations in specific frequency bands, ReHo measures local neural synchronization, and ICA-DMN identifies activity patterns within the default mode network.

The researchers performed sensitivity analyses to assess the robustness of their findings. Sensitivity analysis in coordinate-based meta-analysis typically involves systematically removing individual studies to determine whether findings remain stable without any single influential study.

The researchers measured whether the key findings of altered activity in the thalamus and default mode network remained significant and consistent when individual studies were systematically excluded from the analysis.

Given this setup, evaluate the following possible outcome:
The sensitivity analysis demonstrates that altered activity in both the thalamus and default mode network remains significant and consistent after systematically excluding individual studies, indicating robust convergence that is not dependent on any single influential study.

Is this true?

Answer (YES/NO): NO